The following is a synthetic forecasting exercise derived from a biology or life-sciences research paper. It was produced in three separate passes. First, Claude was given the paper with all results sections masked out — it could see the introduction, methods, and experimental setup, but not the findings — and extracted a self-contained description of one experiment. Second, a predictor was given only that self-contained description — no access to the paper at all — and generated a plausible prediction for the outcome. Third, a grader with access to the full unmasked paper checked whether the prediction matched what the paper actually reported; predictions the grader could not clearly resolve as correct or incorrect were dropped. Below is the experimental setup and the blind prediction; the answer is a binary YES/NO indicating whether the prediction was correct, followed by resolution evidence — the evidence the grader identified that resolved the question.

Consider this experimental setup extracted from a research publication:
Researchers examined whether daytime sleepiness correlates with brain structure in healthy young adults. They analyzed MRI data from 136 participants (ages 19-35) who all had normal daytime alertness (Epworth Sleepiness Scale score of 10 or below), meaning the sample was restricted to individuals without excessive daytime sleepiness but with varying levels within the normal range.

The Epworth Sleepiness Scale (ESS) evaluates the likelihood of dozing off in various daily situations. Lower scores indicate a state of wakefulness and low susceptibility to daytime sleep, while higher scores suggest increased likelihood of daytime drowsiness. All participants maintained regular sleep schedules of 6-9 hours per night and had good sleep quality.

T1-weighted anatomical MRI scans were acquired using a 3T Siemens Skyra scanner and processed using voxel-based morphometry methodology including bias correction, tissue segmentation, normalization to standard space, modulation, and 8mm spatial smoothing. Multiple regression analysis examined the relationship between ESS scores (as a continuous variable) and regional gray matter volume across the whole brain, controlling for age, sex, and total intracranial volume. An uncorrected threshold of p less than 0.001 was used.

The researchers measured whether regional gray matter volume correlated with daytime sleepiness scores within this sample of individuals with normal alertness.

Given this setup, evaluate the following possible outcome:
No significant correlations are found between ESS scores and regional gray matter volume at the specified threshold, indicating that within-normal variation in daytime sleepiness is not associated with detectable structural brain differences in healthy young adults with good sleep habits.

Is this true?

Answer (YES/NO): YES